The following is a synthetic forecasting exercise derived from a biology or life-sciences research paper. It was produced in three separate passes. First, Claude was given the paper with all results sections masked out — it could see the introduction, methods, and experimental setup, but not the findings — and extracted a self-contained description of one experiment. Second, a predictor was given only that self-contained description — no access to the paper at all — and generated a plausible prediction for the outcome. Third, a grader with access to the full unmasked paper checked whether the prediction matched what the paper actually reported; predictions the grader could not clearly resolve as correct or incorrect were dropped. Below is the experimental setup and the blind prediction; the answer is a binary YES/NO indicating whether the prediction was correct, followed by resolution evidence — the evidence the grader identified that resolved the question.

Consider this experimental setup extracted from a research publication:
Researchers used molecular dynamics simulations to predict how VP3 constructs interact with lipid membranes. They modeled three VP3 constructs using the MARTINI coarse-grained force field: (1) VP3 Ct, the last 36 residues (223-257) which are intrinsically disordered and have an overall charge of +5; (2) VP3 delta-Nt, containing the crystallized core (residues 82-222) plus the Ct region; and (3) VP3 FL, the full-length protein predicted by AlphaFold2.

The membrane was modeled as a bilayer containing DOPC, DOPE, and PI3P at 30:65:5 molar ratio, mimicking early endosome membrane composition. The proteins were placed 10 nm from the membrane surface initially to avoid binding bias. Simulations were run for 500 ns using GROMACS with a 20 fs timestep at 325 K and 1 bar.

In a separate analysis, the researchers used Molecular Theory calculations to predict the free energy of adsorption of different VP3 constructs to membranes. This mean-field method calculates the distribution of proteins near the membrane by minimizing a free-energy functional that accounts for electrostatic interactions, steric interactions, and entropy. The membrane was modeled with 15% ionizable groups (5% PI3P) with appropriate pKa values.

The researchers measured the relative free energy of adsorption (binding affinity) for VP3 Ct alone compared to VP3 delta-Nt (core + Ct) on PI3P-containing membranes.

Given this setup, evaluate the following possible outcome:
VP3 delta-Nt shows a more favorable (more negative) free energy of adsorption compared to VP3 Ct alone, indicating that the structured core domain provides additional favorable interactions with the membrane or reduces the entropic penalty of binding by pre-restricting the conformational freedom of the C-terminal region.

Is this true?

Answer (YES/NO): NO